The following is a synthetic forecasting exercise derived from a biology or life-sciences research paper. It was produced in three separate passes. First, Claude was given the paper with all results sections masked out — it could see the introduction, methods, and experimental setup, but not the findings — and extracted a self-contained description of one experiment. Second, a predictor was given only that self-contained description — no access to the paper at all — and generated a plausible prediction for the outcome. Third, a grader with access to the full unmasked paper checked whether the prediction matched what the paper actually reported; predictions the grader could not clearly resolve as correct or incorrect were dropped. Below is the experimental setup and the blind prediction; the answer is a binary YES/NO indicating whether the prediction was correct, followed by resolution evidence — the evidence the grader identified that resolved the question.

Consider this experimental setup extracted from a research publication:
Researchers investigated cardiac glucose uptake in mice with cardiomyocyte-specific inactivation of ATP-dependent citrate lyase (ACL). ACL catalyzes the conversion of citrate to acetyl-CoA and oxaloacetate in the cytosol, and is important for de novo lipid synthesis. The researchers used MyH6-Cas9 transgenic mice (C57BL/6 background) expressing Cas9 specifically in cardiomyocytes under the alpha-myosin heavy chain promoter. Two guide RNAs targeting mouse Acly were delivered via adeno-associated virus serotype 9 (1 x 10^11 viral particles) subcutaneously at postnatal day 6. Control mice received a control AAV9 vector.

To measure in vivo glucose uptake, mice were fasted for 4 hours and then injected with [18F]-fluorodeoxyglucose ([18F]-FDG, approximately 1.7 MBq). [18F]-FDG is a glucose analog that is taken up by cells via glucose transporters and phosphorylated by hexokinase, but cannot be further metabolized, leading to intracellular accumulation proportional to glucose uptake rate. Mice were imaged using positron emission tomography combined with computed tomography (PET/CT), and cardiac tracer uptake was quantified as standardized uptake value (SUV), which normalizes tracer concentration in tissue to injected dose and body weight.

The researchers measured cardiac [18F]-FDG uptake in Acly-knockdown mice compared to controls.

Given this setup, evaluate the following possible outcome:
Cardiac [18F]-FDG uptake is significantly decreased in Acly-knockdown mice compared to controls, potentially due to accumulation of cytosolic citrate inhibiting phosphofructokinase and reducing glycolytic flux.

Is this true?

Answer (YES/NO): NO